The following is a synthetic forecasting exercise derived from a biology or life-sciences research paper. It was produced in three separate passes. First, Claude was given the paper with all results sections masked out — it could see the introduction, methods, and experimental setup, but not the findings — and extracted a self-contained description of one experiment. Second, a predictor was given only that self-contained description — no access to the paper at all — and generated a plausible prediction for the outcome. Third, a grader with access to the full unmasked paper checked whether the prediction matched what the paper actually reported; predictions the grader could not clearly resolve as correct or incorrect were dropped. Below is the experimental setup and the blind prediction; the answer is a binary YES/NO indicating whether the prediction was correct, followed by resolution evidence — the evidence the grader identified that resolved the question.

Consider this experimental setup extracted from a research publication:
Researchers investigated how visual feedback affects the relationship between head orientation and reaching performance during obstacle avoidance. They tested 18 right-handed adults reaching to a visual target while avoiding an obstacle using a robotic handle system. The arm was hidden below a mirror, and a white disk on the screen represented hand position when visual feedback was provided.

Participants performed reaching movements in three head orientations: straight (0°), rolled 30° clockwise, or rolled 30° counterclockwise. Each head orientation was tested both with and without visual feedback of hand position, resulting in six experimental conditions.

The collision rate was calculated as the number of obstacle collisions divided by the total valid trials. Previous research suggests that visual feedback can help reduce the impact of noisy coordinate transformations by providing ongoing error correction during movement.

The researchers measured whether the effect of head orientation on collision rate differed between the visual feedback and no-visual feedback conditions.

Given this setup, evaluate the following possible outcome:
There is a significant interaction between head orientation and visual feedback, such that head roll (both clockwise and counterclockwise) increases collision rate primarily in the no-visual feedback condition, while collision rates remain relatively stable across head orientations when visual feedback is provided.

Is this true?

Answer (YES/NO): NO